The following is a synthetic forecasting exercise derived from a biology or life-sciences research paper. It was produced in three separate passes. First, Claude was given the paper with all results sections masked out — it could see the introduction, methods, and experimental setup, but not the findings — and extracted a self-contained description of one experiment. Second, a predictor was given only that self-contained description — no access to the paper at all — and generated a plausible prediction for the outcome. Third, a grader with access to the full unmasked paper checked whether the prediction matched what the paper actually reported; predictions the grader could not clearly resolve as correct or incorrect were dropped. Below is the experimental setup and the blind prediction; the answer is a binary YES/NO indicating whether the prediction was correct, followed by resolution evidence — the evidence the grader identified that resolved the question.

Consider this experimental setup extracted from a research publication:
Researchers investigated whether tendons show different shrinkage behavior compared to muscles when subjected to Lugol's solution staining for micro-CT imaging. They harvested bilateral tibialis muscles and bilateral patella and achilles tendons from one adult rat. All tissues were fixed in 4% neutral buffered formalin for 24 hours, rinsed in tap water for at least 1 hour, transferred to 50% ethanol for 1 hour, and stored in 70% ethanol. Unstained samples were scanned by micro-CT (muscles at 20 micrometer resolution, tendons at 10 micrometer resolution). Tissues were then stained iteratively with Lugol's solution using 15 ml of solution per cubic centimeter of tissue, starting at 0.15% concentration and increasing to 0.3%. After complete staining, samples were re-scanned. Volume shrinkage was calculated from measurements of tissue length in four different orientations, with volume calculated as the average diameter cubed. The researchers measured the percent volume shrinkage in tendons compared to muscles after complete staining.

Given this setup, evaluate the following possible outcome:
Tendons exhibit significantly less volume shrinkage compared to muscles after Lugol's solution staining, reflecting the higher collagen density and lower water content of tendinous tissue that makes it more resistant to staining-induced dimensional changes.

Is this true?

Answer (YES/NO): YES